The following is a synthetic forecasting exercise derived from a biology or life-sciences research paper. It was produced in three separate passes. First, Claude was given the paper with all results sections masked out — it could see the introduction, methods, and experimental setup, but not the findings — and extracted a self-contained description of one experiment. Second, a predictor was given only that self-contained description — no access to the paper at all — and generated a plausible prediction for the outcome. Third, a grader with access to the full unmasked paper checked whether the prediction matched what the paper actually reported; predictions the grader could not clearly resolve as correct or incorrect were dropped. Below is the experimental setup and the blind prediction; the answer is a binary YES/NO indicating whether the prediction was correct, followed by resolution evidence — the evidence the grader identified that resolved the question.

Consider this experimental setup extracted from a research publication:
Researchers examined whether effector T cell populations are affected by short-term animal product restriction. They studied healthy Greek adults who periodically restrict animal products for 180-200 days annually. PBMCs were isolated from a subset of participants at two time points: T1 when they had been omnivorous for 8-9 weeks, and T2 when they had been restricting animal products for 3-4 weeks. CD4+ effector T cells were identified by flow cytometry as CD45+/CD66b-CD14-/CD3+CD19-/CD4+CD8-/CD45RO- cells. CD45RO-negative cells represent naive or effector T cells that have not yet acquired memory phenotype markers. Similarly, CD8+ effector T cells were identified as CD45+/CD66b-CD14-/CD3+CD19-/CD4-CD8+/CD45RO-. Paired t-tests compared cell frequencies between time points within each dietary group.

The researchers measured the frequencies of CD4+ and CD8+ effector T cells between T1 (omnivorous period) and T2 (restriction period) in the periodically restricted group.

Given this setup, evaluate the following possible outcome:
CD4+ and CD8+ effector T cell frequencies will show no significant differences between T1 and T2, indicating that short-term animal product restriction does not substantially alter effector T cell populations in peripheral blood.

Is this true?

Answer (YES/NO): YES